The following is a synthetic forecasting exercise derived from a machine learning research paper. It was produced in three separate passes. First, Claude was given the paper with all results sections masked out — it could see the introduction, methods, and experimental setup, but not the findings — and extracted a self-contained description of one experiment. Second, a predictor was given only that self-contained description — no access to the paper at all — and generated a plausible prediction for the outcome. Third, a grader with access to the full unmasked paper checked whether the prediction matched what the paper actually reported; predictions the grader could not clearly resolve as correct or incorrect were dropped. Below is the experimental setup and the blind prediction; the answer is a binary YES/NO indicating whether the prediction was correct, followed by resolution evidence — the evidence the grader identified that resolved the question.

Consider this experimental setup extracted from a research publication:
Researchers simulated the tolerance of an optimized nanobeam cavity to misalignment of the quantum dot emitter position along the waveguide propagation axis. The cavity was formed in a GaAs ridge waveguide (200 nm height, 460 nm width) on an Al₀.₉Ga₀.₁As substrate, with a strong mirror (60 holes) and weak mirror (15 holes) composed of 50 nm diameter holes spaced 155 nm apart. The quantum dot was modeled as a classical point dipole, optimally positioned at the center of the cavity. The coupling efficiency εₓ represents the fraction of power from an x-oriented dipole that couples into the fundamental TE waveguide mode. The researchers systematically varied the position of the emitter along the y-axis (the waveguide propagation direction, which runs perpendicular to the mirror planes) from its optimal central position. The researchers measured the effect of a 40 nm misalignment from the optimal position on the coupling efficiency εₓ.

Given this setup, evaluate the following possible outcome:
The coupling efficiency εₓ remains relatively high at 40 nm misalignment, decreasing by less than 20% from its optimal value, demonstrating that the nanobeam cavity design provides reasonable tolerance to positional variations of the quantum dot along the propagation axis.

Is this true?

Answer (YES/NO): YES